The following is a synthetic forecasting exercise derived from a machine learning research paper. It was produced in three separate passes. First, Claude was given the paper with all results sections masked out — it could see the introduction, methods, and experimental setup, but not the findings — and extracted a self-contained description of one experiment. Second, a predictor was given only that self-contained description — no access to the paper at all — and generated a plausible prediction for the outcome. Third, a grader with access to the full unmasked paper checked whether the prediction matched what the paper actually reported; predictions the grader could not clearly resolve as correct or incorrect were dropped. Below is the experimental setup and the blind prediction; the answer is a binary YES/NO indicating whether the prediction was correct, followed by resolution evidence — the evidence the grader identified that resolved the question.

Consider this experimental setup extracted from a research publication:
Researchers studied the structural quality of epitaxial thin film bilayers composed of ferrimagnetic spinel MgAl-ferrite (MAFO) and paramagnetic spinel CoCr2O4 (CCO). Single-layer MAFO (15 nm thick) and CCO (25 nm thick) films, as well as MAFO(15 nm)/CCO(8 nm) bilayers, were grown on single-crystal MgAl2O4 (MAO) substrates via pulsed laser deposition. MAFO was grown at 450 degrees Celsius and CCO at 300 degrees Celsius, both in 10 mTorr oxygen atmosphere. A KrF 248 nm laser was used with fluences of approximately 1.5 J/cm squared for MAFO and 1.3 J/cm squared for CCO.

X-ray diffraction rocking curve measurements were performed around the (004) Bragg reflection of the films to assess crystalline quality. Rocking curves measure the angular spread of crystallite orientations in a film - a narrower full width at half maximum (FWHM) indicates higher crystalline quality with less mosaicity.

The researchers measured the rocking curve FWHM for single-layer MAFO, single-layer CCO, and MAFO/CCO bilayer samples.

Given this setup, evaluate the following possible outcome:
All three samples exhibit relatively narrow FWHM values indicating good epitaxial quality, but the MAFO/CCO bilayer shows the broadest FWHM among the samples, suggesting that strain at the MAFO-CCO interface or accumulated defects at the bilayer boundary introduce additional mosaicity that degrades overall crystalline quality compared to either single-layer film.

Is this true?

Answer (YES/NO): NO